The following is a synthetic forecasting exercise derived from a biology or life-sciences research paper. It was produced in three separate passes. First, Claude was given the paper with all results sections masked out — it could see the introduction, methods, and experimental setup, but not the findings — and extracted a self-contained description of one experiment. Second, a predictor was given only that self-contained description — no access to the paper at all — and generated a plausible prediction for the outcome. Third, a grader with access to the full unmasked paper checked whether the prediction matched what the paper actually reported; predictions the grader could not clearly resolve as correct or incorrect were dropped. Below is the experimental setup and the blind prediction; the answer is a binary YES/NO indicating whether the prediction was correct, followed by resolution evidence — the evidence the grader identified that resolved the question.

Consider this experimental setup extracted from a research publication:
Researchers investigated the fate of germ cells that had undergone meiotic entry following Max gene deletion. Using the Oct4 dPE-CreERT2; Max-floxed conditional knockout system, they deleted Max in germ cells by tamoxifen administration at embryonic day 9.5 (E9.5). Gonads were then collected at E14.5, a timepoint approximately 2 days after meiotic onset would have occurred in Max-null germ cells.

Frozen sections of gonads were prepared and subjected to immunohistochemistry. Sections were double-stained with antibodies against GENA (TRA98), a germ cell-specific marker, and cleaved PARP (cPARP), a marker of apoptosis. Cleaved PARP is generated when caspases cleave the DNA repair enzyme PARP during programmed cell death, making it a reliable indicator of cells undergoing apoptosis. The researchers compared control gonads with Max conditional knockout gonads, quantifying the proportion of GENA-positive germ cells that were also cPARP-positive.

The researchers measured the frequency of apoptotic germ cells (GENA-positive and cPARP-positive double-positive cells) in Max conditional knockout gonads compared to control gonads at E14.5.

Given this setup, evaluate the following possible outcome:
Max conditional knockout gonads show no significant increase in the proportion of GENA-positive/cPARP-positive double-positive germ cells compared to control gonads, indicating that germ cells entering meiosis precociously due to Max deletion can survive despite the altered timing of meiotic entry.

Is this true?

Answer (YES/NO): NO